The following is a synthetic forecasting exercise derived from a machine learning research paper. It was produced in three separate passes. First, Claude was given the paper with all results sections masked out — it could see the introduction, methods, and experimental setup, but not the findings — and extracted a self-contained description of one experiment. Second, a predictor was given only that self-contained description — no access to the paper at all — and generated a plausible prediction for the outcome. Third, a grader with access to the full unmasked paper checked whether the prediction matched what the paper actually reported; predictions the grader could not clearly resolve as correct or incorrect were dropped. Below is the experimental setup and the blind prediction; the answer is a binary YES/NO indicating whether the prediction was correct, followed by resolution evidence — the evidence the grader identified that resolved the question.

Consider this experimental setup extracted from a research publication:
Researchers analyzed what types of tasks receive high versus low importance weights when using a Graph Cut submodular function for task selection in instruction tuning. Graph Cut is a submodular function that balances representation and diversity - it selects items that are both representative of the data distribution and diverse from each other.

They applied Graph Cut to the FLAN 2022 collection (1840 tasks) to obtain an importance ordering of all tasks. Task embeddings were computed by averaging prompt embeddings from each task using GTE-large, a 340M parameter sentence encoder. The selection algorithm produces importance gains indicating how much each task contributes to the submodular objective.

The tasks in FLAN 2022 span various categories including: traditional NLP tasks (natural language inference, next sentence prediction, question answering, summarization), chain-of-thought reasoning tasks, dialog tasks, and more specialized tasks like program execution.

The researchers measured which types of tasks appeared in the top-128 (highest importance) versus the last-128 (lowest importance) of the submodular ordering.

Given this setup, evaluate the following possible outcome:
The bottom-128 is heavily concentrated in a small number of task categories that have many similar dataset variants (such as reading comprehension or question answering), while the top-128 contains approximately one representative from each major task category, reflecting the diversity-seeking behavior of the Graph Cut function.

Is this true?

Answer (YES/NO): NO